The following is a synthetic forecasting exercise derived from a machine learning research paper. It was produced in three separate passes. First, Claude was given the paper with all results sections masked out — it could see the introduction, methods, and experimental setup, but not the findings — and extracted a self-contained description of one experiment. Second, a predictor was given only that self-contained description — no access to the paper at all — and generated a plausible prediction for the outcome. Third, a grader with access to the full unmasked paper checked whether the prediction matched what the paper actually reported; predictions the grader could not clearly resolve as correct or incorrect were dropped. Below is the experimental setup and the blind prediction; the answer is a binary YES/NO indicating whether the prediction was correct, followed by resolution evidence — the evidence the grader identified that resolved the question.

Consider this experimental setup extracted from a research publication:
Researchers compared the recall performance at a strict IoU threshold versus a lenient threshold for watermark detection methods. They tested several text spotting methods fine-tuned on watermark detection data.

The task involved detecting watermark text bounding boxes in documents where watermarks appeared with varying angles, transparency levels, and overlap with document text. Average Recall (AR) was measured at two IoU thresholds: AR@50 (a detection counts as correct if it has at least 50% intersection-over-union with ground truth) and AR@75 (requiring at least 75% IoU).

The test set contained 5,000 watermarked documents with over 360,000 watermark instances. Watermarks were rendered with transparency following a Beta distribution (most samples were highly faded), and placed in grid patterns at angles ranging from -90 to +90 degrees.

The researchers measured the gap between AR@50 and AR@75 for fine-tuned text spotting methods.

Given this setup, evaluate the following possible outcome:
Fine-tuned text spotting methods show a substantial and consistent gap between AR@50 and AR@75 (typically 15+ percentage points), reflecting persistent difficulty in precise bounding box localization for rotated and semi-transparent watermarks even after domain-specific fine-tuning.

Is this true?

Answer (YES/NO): YES